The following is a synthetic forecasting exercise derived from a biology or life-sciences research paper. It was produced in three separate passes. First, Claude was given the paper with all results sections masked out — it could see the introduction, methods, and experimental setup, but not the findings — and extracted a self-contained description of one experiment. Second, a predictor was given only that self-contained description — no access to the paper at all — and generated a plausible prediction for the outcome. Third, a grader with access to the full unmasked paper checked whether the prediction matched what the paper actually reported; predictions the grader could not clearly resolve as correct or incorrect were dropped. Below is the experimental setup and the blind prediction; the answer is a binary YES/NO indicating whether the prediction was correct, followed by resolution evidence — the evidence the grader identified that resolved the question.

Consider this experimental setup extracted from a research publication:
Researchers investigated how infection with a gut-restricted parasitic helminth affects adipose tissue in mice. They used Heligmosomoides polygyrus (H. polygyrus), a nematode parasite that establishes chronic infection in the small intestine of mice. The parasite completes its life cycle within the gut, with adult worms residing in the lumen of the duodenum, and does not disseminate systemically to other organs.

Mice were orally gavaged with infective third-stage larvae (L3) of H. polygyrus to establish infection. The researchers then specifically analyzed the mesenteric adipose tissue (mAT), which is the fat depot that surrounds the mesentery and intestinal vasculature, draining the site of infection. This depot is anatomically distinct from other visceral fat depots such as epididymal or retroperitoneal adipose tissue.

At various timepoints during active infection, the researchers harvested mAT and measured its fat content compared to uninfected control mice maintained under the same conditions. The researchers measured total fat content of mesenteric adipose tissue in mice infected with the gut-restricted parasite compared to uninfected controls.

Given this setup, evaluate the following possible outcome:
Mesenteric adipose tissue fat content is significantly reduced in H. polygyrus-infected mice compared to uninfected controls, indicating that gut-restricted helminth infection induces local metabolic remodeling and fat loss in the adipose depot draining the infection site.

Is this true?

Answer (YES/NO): YES